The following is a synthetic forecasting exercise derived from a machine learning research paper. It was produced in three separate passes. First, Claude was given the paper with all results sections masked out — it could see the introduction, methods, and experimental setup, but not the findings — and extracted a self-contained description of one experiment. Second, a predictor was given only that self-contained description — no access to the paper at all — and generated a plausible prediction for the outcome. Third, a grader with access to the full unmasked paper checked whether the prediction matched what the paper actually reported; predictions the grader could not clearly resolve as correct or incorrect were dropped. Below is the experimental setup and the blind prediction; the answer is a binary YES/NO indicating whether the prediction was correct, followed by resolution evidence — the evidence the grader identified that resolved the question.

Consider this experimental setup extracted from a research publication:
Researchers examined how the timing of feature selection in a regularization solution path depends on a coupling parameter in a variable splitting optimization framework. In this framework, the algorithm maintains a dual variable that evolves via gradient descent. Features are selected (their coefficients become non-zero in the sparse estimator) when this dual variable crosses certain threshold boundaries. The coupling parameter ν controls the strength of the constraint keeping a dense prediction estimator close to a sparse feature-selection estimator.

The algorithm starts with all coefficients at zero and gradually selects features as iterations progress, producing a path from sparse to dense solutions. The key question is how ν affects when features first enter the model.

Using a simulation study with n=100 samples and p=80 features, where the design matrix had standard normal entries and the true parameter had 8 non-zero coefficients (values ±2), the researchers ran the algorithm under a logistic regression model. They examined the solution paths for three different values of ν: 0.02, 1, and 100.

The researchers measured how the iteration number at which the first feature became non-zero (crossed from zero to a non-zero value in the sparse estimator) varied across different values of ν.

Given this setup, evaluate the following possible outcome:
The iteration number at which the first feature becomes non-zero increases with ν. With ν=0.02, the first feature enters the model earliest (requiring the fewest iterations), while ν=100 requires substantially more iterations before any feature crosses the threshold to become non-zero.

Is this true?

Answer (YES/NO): YES